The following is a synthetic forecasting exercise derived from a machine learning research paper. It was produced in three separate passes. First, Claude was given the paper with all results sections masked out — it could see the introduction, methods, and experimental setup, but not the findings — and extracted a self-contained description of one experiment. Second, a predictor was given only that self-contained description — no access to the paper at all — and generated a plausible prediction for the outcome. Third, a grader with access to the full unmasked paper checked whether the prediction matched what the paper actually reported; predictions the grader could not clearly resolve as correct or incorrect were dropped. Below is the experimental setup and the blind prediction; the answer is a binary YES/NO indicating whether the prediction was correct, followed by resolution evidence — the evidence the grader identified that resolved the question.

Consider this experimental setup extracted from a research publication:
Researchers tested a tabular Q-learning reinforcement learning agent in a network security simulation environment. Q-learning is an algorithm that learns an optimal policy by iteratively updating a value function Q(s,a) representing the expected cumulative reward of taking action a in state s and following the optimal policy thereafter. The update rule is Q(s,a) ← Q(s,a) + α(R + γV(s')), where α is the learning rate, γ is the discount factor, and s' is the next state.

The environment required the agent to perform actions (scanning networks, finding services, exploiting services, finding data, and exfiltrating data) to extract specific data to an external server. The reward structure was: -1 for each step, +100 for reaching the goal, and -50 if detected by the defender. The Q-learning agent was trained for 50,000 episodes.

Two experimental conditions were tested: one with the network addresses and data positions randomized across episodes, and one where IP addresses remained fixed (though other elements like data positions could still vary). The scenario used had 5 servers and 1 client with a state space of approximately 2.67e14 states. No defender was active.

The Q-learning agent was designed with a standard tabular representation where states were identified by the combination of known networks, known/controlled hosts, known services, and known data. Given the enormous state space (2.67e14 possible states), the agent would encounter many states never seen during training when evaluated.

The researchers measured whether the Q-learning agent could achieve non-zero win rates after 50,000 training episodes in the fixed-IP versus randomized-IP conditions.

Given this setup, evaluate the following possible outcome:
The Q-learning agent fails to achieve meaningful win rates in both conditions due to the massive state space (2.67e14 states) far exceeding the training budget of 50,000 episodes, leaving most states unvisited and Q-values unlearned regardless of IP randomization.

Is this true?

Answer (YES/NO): NO